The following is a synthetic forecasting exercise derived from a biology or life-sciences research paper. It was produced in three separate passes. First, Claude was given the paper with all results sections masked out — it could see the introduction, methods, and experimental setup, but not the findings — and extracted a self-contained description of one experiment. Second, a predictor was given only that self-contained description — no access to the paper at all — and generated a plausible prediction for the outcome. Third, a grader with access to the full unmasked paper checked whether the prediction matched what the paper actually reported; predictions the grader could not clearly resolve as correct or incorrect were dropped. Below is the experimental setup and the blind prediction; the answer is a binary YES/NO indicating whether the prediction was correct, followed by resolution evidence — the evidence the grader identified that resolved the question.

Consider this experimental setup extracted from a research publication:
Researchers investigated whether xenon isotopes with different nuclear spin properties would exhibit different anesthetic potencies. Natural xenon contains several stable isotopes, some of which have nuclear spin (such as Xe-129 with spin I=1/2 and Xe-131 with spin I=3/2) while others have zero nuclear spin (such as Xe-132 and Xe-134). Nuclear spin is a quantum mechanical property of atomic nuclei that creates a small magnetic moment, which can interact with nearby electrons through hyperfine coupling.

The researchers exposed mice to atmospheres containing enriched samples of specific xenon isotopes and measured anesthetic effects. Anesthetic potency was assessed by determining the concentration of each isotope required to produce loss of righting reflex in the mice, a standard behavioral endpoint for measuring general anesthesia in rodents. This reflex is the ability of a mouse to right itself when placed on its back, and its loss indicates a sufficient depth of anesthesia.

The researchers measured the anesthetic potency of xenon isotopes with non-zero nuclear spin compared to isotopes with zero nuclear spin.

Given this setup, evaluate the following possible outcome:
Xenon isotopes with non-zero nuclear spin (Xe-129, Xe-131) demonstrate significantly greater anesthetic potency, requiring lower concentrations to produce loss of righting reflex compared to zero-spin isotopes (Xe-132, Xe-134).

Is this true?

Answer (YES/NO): NO